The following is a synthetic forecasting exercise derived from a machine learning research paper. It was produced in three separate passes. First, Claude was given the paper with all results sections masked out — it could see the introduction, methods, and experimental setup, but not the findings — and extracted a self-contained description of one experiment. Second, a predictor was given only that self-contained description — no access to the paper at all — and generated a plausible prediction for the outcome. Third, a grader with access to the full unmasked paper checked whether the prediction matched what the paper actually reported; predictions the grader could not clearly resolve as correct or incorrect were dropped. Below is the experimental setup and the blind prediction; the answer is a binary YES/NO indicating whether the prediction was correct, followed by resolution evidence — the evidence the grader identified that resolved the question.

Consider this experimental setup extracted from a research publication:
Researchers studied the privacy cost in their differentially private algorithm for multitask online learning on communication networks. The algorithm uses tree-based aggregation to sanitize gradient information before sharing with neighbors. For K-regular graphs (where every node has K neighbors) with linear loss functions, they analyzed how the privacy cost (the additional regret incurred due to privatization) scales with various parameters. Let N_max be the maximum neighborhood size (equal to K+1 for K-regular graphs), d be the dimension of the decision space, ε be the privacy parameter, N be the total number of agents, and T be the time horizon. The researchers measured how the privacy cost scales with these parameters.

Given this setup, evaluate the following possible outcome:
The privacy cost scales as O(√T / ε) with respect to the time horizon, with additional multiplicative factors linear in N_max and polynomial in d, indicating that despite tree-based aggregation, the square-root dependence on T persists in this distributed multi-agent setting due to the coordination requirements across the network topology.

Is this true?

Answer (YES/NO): NO